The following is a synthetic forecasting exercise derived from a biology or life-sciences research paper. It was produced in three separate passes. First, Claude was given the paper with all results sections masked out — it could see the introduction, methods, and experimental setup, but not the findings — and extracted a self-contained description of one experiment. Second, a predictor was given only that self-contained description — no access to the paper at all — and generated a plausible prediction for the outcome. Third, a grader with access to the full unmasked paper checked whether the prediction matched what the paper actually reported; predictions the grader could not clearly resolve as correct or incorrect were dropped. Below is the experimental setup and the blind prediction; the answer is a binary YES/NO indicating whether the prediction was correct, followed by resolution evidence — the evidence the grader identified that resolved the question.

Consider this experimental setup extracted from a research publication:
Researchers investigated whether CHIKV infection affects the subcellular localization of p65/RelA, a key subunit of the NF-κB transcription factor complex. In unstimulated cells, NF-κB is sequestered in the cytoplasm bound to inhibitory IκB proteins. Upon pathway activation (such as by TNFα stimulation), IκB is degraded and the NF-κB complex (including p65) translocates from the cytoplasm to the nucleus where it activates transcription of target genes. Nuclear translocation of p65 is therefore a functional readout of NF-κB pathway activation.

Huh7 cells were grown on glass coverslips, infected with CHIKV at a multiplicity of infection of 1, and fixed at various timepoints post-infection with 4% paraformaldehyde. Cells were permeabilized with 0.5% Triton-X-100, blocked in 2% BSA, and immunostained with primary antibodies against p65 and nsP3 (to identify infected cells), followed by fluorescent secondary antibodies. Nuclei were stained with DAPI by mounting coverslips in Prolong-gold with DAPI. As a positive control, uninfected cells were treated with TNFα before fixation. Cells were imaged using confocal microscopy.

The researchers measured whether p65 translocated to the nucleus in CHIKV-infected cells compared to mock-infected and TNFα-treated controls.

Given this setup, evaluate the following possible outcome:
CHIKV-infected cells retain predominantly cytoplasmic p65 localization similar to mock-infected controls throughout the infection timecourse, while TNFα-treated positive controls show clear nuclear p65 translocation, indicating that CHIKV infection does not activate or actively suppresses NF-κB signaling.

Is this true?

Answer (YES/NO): YES